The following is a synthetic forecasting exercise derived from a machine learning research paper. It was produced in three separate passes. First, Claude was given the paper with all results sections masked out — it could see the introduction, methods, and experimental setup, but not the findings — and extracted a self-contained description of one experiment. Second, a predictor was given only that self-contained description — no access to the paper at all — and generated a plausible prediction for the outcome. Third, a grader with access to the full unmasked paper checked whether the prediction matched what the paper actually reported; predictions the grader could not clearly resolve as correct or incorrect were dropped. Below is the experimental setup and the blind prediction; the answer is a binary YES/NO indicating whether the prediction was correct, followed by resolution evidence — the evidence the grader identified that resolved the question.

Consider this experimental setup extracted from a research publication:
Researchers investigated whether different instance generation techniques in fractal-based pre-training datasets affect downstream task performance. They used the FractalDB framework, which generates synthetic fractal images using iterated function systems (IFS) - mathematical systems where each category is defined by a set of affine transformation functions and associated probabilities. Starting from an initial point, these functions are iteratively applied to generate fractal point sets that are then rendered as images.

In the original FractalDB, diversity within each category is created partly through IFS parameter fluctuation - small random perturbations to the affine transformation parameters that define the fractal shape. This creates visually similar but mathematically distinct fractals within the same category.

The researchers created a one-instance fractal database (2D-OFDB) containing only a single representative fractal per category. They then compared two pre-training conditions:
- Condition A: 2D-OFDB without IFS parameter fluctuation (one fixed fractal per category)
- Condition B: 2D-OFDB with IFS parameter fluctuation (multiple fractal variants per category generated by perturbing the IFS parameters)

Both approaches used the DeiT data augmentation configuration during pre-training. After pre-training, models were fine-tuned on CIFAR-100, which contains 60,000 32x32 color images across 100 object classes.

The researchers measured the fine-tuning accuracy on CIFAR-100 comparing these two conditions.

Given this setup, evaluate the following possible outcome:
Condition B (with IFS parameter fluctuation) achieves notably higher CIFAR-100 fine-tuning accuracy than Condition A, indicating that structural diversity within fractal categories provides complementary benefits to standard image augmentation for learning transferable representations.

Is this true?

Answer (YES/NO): NO